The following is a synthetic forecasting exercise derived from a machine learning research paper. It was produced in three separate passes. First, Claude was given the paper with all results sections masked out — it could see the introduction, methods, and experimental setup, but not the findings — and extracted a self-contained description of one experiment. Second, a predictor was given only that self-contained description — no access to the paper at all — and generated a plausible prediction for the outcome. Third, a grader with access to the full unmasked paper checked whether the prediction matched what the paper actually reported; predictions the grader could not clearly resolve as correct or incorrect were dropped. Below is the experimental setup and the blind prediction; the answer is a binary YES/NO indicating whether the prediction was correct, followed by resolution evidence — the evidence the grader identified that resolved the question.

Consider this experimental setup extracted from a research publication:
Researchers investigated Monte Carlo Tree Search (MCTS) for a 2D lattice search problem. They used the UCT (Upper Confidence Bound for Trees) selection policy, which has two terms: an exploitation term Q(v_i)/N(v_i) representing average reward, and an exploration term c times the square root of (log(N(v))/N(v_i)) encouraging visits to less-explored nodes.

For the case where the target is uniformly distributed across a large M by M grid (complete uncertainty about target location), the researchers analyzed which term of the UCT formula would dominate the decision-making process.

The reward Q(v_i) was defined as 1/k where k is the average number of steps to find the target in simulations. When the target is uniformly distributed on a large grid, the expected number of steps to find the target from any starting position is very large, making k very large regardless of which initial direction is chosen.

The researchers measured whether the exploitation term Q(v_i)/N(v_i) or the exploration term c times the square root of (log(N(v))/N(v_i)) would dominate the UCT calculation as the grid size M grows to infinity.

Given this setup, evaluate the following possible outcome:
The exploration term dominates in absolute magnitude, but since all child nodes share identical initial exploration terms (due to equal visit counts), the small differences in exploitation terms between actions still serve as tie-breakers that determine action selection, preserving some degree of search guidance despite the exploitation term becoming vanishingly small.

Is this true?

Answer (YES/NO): NO